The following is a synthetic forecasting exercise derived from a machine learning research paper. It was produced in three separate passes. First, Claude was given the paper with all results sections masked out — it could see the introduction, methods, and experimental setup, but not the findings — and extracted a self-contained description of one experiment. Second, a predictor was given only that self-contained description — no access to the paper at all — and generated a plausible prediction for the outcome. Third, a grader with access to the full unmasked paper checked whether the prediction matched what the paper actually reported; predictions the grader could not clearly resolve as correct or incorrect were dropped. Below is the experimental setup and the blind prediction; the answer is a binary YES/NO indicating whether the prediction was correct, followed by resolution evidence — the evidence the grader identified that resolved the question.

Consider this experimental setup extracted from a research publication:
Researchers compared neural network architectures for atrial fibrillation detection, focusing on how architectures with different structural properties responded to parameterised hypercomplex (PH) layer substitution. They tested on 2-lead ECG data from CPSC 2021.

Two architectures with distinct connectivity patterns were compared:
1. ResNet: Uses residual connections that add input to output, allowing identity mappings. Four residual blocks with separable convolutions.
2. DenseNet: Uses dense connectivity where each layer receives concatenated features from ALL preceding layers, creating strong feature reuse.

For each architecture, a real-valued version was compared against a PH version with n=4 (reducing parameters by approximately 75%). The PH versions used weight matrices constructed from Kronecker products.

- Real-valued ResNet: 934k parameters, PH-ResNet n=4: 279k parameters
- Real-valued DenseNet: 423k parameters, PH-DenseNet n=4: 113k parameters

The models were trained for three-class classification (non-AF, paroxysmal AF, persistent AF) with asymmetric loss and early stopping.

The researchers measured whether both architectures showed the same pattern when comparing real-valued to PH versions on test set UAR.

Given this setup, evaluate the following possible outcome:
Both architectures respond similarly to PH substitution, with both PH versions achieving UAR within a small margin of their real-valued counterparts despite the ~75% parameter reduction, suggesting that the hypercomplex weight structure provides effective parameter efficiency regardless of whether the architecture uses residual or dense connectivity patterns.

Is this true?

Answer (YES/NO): NO